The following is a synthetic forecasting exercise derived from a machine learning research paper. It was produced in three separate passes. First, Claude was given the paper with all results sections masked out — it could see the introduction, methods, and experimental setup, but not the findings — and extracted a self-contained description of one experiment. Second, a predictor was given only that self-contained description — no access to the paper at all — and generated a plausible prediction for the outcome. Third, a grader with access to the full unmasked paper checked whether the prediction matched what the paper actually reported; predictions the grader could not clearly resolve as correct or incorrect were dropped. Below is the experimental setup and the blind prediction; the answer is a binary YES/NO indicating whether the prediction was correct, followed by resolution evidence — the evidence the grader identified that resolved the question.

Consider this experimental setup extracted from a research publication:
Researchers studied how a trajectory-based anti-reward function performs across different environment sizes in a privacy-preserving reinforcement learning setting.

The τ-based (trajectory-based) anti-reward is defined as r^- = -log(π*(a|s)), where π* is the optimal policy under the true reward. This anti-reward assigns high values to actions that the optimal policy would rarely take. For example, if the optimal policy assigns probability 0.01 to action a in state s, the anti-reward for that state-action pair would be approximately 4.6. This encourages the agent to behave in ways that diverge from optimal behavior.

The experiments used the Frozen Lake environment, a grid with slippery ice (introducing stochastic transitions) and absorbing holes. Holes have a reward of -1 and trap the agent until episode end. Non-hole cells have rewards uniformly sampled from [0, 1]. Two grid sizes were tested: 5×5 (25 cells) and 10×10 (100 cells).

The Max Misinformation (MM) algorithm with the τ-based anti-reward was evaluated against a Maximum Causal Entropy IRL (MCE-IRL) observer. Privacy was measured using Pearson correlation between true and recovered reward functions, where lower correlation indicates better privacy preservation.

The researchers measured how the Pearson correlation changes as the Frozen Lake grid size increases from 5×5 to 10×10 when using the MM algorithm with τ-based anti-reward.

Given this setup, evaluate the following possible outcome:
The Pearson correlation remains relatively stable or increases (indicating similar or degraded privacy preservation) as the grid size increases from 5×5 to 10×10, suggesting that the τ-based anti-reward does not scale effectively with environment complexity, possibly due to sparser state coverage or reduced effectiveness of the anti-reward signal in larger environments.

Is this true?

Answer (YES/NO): NO